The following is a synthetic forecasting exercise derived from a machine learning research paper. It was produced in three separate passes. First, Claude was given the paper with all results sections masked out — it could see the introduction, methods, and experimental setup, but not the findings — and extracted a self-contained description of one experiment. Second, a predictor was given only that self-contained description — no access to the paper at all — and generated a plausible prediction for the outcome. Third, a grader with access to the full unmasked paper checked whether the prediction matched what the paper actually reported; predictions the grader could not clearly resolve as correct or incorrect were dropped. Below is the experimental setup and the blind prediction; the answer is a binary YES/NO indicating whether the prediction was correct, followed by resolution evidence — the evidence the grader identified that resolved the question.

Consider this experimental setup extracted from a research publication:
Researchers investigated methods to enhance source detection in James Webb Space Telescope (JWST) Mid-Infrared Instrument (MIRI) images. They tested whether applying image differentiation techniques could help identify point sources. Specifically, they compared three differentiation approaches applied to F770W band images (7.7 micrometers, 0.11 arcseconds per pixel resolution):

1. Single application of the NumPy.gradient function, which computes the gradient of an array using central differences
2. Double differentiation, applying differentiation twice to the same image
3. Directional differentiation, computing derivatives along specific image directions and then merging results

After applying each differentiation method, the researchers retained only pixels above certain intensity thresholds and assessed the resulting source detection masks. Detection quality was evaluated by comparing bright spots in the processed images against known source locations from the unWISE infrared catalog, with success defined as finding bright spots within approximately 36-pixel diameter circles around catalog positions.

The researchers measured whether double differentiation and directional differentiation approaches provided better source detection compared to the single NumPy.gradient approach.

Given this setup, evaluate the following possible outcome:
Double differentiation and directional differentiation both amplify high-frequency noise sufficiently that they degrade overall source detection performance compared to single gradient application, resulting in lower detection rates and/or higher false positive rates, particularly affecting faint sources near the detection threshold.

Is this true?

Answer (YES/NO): YES